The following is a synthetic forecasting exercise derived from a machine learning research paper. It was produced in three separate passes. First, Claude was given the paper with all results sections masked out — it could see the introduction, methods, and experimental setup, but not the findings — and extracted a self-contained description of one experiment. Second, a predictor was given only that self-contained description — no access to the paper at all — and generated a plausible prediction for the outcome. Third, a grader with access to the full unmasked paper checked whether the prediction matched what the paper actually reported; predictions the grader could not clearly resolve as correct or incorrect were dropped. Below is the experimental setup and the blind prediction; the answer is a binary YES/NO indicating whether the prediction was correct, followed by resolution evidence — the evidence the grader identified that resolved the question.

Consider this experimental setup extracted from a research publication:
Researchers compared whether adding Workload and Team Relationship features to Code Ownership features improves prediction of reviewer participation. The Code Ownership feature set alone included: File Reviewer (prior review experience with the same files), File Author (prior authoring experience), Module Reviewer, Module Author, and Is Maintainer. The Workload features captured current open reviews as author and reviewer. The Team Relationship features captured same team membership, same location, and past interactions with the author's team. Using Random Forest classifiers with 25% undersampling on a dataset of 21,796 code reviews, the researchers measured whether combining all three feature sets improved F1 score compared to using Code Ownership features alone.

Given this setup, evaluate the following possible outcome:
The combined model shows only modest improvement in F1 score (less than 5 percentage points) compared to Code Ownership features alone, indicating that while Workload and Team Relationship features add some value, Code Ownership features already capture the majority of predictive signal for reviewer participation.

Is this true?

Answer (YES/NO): YES